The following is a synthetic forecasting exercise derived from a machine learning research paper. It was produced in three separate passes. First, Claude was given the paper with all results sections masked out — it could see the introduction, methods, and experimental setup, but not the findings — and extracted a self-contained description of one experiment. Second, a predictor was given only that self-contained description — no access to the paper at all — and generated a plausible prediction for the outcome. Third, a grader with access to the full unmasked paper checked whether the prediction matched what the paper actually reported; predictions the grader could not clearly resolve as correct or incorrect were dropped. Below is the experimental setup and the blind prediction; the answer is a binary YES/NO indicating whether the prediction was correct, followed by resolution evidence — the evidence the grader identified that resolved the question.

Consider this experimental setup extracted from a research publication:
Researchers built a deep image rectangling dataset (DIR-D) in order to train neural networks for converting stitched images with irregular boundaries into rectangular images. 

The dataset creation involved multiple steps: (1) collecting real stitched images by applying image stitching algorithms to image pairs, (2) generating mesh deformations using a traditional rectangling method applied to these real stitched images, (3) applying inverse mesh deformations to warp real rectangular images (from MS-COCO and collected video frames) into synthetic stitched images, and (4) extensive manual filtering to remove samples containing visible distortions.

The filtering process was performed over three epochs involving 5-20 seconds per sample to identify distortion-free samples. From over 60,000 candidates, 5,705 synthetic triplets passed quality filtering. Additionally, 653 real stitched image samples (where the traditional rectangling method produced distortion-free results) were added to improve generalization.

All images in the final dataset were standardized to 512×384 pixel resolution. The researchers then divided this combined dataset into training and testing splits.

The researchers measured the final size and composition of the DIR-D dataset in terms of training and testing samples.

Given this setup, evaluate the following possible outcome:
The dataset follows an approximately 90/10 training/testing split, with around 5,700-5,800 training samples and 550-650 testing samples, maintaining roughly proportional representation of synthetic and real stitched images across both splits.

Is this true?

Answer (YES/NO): NO